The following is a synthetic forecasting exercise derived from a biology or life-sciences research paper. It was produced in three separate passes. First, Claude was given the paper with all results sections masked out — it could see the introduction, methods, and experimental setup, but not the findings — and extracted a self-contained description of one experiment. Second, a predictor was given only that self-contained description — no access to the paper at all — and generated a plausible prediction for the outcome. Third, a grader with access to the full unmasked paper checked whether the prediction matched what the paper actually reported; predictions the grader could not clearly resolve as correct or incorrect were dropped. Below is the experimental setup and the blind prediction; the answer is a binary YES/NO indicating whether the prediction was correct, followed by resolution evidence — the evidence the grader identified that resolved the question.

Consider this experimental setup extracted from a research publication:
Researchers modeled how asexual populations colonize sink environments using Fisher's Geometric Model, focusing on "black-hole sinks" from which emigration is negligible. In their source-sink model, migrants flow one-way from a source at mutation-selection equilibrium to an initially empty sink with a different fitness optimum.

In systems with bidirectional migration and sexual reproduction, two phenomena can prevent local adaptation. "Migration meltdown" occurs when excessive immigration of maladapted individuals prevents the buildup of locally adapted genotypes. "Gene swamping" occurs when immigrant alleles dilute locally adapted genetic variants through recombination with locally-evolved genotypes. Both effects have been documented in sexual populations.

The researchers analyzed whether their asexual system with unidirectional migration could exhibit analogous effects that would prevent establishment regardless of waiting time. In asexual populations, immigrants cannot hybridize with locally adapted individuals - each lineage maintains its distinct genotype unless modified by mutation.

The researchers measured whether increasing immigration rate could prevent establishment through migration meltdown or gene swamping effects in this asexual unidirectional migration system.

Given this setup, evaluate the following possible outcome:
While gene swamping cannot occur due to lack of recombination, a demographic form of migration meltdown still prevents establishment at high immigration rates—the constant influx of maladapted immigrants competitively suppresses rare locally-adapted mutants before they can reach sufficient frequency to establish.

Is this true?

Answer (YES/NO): NO